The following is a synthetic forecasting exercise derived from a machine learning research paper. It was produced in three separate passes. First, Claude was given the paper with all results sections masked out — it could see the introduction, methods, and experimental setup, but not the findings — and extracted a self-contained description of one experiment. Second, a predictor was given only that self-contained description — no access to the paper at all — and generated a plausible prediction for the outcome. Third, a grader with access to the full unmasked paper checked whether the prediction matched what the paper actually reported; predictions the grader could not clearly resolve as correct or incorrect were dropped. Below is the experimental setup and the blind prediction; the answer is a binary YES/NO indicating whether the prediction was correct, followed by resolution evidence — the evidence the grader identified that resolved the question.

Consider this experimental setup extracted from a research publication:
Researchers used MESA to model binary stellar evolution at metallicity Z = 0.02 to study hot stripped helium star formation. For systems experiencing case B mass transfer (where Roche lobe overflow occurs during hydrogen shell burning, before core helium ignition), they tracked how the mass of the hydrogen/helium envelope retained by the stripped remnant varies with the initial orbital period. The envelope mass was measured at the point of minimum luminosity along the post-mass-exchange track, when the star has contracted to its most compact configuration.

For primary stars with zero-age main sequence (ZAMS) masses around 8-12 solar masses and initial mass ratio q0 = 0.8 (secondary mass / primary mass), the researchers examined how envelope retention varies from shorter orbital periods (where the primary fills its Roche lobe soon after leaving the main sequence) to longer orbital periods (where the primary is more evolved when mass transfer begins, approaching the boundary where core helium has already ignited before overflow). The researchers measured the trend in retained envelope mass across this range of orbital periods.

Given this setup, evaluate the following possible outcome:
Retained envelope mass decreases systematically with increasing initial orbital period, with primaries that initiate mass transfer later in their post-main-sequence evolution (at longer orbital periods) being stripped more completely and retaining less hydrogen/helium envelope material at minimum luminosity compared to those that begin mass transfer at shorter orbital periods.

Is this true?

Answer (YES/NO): NO